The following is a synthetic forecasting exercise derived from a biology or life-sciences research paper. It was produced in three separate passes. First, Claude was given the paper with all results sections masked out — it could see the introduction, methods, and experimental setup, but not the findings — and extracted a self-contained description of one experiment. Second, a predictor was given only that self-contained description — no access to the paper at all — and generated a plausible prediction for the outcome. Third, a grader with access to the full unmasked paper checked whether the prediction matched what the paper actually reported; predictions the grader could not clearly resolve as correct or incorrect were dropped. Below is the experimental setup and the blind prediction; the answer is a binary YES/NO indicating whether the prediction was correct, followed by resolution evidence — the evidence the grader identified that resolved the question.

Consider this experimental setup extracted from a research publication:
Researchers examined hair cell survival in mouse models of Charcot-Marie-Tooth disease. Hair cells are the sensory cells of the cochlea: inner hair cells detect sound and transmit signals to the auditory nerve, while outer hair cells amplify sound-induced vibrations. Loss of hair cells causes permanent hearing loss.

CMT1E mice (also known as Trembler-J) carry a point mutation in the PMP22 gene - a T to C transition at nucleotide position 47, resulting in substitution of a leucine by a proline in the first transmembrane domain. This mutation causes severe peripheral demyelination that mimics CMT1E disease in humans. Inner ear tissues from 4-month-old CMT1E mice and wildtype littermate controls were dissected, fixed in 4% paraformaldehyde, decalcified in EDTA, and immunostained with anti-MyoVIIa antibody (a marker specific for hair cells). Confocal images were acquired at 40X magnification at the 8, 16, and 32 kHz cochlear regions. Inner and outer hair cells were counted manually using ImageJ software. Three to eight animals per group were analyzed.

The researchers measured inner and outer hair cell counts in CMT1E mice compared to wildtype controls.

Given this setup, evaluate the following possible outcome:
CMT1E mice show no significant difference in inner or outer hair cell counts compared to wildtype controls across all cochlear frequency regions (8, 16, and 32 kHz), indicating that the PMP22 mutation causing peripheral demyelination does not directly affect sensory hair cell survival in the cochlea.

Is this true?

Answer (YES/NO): YES